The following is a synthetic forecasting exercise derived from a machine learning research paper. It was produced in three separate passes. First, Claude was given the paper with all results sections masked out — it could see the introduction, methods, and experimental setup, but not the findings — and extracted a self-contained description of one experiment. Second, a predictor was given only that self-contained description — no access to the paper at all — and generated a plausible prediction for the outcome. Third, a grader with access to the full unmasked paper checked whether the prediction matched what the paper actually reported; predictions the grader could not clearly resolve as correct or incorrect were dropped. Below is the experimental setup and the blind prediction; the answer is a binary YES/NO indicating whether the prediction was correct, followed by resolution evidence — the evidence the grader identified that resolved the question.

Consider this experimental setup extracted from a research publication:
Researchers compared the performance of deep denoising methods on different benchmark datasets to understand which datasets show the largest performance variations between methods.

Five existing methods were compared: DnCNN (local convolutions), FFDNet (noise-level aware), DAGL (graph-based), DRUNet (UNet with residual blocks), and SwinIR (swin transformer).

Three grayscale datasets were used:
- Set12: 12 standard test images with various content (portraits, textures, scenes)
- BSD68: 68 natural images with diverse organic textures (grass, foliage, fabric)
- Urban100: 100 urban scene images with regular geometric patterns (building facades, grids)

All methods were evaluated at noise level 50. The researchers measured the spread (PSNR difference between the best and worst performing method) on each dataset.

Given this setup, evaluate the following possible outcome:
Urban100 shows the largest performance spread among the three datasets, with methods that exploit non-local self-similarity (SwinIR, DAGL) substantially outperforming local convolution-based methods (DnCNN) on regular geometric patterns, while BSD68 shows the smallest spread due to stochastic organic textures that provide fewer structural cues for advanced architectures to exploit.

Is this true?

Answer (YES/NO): YES